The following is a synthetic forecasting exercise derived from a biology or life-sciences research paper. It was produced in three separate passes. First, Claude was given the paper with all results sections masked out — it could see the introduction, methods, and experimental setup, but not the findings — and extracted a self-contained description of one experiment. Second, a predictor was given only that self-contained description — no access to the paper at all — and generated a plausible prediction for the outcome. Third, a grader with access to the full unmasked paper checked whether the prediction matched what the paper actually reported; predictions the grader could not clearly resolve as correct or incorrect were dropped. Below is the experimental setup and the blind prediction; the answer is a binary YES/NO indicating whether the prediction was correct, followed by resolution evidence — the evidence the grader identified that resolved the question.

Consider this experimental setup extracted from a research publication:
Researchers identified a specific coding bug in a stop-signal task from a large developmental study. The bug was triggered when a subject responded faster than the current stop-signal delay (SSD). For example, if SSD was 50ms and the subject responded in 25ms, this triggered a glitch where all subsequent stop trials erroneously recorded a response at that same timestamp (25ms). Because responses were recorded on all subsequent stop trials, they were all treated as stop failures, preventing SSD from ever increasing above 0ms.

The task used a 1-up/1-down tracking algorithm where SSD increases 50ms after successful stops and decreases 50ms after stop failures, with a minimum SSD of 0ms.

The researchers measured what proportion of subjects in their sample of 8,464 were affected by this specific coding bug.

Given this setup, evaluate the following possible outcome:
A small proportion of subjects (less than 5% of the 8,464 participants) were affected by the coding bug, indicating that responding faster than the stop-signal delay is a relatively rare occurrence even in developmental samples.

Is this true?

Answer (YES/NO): YES